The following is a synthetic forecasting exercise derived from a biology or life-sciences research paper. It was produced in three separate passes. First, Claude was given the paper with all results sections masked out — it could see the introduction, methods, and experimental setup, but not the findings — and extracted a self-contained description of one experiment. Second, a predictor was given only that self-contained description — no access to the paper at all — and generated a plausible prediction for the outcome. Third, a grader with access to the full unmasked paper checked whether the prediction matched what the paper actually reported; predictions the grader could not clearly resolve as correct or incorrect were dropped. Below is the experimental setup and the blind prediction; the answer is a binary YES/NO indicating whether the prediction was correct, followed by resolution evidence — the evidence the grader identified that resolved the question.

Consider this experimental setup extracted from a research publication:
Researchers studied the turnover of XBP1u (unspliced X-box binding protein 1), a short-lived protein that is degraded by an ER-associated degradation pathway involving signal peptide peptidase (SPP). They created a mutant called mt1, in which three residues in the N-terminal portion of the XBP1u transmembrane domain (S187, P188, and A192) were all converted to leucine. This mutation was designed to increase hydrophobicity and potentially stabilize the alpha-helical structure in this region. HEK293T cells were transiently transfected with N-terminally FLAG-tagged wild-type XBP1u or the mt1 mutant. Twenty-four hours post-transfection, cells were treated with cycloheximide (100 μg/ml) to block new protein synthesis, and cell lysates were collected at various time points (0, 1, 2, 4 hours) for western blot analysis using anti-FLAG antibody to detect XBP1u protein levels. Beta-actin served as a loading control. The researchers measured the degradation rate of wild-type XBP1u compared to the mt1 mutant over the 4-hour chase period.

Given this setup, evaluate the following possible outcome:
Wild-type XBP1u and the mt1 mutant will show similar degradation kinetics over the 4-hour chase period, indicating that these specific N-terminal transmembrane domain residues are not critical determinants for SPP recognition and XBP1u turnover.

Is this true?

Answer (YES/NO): NO